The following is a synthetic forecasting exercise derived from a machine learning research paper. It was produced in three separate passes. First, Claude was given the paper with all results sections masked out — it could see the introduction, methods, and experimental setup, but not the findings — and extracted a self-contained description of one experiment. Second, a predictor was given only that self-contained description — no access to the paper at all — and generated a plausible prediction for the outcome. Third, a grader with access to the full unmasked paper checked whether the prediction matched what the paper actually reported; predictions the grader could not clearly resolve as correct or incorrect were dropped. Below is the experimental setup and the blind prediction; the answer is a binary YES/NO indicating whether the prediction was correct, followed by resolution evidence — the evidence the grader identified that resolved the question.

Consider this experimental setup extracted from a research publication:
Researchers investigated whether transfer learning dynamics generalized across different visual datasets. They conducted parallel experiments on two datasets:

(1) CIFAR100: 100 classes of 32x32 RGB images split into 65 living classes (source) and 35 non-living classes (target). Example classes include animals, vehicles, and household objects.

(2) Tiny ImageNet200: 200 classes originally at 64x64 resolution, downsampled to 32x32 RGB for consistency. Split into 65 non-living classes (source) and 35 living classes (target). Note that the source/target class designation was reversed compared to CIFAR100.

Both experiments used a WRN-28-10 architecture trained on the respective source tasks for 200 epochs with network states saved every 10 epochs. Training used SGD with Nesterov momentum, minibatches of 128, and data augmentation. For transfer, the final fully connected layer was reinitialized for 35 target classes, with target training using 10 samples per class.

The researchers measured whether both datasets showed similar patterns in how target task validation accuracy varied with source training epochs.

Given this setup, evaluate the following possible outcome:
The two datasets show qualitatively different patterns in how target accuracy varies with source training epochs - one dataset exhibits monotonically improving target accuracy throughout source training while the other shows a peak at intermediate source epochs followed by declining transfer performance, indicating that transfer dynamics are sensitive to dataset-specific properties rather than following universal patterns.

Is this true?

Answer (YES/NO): NO